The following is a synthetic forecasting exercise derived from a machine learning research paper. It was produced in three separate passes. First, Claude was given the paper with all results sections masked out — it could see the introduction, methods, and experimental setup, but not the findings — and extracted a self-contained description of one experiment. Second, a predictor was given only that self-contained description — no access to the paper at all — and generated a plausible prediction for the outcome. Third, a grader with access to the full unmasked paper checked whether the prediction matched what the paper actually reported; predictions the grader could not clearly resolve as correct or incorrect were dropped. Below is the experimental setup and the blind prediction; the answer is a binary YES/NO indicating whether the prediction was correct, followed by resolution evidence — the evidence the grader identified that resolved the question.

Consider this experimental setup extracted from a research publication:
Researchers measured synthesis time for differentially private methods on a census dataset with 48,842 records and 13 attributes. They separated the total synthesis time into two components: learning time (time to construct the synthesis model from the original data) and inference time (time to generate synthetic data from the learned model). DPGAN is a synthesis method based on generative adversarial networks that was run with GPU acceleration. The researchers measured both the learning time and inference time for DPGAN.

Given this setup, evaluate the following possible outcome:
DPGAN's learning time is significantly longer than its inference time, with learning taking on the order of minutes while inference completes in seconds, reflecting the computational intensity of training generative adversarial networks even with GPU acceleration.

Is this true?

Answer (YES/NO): YES